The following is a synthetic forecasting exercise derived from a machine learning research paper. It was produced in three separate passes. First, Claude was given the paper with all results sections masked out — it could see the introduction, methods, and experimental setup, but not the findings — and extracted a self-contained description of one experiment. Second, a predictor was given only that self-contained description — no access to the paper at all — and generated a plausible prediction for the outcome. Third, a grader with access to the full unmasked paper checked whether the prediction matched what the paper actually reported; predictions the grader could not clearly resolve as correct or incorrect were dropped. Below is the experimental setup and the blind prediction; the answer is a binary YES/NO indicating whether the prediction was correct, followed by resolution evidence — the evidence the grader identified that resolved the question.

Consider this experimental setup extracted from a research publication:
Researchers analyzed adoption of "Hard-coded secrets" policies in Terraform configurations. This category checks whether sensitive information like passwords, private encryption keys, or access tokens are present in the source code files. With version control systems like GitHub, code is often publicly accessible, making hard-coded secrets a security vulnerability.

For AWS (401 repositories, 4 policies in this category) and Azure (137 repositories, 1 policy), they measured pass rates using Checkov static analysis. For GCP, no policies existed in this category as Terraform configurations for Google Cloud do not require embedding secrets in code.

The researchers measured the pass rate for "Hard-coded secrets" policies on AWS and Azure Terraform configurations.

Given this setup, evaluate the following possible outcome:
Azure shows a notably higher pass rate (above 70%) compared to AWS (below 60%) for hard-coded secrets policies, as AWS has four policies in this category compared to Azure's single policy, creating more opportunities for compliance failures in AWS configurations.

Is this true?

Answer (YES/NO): NO